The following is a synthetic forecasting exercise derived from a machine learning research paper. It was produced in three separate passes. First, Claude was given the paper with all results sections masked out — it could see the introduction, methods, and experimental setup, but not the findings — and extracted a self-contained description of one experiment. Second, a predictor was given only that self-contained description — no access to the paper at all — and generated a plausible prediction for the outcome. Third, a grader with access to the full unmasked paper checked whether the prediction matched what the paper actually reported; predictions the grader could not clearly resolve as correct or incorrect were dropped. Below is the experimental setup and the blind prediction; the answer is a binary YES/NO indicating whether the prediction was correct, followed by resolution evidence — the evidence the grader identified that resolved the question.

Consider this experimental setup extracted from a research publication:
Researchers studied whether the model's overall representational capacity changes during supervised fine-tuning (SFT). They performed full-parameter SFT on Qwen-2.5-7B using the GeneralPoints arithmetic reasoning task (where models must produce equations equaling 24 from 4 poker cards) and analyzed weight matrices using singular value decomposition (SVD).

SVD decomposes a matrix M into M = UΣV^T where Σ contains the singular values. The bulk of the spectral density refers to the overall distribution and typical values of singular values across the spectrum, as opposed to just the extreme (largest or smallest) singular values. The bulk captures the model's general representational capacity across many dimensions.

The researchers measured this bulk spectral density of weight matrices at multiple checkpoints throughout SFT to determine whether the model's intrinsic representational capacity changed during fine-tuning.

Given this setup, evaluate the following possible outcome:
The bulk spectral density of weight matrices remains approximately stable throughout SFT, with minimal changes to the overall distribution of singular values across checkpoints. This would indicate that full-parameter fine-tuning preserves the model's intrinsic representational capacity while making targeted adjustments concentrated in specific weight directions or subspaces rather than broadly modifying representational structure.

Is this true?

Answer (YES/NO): YES